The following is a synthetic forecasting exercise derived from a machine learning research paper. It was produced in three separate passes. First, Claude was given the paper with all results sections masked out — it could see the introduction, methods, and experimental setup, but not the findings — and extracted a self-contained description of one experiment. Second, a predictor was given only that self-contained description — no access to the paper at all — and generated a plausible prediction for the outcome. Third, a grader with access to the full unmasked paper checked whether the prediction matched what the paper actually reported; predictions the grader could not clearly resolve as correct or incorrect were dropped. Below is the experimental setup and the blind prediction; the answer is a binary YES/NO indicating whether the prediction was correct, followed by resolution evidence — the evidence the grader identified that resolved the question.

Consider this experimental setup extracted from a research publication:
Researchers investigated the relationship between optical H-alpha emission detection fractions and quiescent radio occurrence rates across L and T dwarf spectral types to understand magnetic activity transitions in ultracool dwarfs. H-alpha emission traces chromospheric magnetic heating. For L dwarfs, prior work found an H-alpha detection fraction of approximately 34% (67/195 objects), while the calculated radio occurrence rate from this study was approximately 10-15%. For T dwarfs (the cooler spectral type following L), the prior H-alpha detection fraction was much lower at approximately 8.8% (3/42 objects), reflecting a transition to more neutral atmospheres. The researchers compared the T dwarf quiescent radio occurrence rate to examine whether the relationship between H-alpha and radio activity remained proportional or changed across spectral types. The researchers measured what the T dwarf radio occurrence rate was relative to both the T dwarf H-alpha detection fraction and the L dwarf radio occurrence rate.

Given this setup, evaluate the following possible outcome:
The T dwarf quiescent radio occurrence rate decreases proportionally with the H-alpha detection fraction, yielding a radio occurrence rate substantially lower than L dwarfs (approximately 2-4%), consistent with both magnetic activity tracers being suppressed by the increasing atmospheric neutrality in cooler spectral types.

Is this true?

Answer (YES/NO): NO